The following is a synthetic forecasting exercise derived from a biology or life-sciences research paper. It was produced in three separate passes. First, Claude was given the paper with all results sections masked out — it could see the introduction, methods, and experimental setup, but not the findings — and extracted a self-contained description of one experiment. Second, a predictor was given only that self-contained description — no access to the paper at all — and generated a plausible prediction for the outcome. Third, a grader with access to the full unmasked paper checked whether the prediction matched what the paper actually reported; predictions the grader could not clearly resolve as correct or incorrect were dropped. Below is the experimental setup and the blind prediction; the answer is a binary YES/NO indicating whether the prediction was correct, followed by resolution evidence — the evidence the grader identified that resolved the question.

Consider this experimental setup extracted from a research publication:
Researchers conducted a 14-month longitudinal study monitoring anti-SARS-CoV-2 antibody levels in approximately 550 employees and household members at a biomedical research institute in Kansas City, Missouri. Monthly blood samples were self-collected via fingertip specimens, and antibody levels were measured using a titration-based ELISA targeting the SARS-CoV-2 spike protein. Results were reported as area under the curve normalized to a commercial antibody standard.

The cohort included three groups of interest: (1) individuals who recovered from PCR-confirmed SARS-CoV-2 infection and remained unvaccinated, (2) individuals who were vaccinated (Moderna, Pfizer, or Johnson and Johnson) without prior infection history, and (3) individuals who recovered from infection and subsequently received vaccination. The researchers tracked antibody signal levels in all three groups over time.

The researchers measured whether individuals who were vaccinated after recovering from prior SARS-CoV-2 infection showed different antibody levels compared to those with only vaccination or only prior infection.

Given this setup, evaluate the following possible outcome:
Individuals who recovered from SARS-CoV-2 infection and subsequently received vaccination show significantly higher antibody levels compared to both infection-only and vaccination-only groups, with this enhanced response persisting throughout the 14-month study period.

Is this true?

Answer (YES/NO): YES